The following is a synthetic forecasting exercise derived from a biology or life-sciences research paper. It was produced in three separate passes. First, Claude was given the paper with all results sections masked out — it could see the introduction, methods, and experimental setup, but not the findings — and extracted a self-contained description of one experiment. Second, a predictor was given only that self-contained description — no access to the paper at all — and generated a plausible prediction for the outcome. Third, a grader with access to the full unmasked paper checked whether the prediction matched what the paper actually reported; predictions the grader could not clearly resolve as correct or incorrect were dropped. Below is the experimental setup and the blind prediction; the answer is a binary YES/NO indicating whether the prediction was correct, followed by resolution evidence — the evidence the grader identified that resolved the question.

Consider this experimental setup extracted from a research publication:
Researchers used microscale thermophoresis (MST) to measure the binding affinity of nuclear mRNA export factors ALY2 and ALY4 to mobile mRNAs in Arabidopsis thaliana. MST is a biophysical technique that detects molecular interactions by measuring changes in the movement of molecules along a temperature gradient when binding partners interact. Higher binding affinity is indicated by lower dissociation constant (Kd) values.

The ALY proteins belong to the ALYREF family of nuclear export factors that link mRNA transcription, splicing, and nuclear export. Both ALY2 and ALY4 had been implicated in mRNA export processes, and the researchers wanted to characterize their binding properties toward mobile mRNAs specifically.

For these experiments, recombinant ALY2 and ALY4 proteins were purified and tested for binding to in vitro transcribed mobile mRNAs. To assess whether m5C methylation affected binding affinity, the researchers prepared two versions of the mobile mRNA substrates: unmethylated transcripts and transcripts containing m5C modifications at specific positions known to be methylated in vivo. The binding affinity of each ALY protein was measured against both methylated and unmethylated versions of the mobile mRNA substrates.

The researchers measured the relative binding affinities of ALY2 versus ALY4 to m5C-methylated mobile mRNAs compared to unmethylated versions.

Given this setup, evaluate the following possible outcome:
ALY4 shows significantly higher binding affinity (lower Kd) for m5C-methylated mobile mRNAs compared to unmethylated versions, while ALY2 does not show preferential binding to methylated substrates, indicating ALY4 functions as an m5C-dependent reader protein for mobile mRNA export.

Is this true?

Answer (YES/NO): YES